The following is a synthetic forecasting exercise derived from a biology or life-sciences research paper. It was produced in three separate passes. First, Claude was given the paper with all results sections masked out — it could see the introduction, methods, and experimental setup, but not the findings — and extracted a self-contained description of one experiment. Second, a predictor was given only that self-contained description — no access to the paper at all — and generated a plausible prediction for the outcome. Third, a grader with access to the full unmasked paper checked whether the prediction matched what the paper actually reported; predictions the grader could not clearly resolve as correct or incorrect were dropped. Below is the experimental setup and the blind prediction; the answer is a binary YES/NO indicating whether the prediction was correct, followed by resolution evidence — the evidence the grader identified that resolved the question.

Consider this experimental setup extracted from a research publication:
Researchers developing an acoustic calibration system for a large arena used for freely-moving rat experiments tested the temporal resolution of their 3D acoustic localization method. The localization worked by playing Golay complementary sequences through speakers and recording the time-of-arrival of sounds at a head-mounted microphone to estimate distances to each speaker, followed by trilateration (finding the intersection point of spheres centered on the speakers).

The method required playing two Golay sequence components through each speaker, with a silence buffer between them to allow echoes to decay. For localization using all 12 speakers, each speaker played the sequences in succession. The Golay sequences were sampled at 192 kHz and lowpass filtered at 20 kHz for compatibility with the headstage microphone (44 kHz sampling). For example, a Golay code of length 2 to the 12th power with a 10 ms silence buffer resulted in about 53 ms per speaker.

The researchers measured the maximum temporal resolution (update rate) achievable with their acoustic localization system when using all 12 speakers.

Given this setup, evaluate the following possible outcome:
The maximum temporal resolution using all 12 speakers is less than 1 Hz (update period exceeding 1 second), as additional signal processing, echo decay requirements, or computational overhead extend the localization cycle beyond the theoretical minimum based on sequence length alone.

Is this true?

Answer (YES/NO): NO